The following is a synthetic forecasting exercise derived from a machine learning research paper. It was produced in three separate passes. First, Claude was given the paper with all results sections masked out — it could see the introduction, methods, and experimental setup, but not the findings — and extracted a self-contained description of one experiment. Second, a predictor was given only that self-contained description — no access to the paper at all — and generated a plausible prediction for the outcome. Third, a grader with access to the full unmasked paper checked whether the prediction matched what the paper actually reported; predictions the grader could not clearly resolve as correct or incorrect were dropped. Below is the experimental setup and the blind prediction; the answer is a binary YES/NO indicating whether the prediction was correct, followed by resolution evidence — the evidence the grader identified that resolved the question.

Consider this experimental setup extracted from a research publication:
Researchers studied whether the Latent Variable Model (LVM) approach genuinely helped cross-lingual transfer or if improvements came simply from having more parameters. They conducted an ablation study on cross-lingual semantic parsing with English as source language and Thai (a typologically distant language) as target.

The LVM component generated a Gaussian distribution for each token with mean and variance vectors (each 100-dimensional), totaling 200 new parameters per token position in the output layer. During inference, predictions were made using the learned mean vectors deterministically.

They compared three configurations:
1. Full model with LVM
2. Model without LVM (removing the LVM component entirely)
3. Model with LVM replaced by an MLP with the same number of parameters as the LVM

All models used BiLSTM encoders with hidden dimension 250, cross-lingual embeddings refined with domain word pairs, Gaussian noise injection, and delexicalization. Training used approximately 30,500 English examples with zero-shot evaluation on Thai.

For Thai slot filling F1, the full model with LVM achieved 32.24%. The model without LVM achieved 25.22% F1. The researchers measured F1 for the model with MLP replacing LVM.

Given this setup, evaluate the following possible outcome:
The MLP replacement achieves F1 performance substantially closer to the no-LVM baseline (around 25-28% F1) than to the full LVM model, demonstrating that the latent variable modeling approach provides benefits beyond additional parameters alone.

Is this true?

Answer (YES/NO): YES